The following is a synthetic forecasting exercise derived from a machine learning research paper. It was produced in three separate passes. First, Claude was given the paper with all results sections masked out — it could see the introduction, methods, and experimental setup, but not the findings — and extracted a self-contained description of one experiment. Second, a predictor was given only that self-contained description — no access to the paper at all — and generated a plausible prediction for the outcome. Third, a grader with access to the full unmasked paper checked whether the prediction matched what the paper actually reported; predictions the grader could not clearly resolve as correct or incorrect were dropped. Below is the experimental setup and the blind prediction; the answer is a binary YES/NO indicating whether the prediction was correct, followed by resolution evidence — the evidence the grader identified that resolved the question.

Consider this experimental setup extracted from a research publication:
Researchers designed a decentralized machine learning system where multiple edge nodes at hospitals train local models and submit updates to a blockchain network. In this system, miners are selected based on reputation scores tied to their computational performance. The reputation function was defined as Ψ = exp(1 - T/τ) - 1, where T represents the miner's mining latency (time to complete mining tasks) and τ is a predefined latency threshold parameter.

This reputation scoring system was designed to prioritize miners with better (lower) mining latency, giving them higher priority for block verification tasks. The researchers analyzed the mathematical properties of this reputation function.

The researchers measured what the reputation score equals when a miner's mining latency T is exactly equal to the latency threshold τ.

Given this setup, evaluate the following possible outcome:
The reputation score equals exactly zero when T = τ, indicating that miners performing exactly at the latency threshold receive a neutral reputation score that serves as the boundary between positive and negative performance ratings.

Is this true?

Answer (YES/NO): YES